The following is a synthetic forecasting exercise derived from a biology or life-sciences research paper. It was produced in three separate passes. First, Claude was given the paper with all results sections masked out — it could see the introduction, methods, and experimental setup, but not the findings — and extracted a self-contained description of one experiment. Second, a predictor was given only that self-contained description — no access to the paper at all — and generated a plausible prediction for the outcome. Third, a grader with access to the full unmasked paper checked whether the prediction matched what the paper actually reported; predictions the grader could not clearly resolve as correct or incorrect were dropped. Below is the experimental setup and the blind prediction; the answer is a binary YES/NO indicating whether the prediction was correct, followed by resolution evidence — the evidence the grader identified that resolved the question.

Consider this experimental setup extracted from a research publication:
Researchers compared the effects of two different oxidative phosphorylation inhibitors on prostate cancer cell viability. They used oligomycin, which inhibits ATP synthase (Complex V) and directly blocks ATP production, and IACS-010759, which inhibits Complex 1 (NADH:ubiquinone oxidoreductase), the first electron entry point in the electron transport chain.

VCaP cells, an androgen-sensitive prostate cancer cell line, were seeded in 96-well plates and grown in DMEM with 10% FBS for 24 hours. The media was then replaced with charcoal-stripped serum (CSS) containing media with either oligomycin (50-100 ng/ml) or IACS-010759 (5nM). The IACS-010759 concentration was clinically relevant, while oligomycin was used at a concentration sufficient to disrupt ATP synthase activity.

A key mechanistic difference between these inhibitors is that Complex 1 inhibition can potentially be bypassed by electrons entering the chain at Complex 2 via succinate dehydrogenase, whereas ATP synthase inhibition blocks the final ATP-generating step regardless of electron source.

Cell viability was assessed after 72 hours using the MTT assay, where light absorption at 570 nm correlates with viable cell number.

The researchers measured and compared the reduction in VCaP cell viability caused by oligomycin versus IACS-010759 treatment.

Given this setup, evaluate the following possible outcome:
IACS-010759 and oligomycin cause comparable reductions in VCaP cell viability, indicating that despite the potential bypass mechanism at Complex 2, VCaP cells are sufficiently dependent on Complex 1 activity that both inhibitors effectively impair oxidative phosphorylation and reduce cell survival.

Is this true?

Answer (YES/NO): NO